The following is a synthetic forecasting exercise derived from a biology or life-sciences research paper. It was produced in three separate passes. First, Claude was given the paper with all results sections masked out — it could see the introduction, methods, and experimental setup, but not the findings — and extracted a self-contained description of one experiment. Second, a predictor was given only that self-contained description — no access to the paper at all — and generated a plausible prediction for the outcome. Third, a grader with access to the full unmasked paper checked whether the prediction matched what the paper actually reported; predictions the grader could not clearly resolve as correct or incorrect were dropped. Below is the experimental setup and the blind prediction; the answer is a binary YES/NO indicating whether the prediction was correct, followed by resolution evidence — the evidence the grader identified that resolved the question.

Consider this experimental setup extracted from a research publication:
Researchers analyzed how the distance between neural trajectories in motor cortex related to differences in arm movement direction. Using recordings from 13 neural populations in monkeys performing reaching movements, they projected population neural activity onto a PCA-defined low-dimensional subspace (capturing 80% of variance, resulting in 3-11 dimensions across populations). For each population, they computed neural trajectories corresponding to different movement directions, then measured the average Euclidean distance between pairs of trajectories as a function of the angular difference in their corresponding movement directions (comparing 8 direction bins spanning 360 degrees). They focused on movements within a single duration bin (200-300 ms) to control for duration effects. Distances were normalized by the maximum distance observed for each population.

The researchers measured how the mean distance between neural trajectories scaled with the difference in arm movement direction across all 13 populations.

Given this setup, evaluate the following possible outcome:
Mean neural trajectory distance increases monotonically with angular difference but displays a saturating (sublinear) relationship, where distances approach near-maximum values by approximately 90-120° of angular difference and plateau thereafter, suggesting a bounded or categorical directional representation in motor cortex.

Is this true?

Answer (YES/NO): NO